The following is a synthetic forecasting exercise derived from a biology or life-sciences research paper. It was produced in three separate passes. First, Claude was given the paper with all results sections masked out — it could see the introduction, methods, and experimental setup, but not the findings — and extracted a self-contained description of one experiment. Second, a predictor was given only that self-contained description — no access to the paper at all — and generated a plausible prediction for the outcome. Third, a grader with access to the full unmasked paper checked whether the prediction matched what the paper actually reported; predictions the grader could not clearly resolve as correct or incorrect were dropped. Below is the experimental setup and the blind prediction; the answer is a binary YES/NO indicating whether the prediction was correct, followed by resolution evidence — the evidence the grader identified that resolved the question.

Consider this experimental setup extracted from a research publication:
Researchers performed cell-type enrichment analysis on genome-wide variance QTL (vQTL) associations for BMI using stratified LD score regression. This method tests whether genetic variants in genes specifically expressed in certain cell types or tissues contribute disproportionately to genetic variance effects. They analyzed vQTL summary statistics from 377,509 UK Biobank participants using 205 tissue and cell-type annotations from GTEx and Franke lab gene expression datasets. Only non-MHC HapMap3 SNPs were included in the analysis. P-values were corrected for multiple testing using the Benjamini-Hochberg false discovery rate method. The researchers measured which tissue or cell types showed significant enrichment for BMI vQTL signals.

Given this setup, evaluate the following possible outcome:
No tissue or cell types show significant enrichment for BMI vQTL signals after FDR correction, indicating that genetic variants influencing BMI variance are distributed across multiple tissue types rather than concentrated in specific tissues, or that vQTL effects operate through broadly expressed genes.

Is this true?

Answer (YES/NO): NO